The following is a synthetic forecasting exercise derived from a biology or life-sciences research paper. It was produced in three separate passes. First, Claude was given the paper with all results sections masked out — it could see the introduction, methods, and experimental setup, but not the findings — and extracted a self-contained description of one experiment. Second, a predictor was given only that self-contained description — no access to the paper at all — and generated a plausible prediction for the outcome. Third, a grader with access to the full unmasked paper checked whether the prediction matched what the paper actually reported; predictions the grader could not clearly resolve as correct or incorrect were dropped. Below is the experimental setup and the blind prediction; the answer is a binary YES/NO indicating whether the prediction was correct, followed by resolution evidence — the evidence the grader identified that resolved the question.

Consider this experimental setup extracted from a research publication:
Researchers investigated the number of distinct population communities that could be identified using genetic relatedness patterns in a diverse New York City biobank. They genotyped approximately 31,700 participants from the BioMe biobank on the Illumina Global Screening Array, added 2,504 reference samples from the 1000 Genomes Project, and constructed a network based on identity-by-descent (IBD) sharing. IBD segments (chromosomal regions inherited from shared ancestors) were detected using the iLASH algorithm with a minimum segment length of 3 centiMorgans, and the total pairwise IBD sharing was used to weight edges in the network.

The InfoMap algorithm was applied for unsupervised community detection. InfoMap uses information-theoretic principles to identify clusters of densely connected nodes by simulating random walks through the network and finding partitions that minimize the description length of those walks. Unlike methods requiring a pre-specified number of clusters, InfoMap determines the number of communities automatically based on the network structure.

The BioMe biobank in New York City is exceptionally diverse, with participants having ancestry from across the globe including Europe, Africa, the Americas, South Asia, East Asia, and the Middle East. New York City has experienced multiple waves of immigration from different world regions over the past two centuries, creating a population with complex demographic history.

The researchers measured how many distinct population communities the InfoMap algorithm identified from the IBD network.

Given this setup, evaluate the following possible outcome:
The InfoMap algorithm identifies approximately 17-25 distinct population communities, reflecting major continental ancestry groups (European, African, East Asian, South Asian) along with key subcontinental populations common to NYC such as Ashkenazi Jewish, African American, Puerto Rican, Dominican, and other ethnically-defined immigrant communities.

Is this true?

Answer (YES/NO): YES